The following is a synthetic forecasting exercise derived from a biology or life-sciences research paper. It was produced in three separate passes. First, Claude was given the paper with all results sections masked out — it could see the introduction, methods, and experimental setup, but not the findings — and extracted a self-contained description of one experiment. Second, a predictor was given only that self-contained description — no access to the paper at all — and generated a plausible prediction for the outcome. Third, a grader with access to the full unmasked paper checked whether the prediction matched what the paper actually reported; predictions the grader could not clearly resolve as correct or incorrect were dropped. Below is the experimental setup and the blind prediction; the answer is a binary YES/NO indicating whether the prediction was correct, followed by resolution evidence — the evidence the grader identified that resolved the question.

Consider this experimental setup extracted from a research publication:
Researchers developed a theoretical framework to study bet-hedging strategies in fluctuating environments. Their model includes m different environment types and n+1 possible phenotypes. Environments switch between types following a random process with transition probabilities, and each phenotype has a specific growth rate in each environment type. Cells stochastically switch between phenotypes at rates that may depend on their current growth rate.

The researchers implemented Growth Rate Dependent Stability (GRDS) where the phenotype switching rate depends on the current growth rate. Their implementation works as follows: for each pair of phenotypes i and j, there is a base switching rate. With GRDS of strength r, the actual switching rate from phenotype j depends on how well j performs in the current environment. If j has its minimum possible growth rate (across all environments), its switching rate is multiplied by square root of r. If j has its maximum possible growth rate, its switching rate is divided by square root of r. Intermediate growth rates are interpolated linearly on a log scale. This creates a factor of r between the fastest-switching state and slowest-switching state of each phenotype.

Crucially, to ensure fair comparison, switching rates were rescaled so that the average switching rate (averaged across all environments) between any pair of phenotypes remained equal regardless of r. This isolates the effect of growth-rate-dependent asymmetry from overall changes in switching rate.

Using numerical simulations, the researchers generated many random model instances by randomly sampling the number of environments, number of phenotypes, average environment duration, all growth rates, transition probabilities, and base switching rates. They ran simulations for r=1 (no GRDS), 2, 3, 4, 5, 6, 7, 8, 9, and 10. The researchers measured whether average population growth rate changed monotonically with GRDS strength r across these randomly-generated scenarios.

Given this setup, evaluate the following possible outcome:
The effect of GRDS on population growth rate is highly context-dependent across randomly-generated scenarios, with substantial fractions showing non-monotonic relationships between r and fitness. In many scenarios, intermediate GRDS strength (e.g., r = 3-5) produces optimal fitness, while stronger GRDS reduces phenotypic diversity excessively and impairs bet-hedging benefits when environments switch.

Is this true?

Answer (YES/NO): NO